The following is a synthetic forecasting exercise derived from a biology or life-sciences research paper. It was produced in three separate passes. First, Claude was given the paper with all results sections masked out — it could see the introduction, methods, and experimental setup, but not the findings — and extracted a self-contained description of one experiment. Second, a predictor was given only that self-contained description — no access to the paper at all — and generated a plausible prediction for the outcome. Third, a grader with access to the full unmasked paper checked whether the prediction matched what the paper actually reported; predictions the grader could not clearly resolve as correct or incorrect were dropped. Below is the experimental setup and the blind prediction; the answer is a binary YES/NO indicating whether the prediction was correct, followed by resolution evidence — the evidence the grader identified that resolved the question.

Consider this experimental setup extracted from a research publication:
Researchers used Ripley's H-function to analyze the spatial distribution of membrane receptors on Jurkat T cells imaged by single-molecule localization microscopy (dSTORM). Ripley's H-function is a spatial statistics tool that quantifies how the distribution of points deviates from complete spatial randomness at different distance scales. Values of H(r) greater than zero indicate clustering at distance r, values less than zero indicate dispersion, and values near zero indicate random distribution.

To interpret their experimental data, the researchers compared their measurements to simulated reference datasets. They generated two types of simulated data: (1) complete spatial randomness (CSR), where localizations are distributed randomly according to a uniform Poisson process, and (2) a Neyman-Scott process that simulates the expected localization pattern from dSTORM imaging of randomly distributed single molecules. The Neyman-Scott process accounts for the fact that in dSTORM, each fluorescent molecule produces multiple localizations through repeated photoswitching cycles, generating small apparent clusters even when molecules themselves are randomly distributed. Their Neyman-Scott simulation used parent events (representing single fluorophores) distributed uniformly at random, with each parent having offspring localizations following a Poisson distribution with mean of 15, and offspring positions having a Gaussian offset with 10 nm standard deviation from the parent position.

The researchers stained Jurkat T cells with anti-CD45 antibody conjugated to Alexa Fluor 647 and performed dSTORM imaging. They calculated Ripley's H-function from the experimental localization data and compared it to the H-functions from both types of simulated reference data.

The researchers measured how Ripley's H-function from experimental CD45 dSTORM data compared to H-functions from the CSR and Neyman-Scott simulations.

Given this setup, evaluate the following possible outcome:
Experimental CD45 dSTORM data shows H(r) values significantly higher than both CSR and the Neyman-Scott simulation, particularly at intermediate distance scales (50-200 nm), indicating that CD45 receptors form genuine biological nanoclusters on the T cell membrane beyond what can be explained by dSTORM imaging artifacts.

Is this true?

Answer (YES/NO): NO